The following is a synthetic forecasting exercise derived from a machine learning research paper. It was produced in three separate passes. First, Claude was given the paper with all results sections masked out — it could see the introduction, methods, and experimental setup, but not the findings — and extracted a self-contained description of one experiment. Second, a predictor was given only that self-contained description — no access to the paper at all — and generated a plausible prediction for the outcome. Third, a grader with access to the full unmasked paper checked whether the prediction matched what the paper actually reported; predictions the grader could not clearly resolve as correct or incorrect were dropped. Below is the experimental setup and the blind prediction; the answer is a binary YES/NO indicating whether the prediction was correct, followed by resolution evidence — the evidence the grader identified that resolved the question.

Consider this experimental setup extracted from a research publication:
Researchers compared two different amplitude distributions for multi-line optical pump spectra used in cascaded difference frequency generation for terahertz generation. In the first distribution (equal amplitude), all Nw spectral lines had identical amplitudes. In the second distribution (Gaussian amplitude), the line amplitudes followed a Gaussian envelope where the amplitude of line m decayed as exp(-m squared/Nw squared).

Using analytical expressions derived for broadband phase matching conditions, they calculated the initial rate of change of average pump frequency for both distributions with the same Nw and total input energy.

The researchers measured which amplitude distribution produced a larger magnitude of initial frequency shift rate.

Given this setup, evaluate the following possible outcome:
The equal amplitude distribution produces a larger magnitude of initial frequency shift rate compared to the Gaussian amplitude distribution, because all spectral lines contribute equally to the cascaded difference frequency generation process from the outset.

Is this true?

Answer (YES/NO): NO